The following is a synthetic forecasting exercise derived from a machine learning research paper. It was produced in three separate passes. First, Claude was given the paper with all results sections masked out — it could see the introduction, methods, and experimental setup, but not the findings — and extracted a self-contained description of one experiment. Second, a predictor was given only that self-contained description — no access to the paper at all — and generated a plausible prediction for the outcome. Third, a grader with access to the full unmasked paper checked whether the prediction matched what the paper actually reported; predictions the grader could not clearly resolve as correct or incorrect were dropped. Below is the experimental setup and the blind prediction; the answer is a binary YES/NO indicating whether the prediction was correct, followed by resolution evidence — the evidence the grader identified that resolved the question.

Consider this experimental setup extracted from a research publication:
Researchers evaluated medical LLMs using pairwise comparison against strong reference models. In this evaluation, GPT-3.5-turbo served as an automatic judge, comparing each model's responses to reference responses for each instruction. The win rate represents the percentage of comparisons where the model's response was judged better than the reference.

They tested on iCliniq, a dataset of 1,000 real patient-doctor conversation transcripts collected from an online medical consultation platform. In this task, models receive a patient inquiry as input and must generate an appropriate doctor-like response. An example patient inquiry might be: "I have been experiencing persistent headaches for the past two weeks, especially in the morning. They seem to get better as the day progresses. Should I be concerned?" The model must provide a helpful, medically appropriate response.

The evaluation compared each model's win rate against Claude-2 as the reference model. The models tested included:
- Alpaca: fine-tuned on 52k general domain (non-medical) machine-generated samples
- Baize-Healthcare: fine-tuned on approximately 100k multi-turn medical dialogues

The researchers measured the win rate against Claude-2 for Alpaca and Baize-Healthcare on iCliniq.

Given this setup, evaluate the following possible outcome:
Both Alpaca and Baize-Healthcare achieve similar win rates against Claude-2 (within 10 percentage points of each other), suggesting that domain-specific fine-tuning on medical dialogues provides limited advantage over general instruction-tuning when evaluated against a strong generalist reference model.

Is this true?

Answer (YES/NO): YES